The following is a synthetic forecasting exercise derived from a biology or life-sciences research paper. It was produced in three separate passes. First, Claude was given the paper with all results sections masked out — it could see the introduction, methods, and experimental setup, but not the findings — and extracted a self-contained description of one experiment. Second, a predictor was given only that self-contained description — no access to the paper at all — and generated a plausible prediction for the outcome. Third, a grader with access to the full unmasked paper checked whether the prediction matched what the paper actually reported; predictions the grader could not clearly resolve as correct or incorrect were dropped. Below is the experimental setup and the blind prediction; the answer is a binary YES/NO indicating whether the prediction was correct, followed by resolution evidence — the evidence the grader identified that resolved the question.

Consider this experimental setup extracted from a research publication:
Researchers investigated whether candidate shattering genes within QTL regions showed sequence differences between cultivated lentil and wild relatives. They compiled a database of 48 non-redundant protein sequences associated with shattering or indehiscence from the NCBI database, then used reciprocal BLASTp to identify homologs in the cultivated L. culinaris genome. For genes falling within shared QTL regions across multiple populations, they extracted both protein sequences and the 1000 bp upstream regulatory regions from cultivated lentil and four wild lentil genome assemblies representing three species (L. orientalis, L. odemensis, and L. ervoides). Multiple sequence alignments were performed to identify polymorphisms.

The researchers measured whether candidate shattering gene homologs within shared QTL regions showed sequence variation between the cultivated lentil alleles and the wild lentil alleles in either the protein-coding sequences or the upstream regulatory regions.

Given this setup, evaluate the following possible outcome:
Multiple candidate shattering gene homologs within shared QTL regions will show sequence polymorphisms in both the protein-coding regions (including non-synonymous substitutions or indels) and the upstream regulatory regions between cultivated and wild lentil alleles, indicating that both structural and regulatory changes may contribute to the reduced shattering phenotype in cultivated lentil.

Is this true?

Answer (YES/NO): NO